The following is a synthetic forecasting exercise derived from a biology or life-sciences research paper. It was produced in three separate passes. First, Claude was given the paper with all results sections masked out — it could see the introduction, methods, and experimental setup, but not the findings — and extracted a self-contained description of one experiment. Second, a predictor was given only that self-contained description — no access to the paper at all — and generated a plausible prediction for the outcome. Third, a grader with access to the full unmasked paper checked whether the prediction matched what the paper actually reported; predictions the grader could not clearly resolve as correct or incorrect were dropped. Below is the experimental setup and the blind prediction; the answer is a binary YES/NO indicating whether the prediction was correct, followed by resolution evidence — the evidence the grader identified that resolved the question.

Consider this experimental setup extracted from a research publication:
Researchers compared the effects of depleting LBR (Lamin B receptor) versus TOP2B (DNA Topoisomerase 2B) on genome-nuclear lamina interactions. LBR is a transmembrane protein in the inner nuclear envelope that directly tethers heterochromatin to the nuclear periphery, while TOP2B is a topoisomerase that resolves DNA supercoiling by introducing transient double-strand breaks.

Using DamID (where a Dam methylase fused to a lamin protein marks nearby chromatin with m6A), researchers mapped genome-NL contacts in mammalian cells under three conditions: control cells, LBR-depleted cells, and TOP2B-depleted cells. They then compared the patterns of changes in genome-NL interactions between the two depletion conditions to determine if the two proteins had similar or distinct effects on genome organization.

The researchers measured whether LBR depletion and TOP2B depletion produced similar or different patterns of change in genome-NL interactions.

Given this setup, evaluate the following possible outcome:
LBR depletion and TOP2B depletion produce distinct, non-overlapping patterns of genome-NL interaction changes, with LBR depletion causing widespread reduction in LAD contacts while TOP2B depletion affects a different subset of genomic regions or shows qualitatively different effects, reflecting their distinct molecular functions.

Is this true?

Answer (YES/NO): NO